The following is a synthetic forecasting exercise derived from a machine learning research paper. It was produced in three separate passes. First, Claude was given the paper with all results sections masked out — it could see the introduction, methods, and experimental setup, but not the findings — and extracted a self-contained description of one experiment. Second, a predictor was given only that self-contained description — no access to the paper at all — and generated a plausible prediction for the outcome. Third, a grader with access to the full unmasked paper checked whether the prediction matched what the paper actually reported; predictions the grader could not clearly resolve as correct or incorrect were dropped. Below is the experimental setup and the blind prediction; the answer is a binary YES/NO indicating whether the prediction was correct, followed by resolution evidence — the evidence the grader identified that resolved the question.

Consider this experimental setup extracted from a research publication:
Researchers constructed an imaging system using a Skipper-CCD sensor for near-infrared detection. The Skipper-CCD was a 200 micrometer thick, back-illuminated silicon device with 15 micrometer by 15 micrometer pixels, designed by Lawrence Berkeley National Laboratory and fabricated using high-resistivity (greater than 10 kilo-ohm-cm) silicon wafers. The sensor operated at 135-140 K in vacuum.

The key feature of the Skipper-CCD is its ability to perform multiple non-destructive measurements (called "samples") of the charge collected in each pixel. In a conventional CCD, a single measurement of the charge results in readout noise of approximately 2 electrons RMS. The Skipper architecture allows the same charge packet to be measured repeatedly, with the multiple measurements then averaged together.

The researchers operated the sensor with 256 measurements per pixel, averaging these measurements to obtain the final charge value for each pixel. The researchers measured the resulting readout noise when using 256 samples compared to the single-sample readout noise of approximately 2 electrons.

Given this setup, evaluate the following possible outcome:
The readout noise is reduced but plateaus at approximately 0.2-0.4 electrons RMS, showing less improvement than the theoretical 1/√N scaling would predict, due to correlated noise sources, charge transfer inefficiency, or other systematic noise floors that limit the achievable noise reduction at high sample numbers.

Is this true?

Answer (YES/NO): NO